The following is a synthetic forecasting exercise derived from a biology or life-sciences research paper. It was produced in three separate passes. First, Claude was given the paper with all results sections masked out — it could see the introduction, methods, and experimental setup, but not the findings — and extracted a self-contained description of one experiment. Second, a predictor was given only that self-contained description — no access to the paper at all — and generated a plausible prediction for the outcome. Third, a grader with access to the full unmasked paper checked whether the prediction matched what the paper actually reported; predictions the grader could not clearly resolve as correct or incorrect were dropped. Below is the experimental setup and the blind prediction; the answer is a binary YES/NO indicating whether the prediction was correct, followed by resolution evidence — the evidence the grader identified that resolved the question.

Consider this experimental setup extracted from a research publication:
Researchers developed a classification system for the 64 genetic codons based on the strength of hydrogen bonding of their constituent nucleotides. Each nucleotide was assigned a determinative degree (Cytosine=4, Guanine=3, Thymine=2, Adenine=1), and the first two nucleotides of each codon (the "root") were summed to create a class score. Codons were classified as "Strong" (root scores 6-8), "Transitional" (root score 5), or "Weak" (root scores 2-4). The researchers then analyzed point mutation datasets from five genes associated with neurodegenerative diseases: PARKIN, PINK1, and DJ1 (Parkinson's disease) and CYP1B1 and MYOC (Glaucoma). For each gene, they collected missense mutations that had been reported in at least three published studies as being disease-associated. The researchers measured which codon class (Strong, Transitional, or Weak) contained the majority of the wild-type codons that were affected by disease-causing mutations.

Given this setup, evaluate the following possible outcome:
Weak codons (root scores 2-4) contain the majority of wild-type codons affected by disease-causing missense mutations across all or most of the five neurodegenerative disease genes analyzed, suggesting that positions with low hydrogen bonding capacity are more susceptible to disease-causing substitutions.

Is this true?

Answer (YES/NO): NO